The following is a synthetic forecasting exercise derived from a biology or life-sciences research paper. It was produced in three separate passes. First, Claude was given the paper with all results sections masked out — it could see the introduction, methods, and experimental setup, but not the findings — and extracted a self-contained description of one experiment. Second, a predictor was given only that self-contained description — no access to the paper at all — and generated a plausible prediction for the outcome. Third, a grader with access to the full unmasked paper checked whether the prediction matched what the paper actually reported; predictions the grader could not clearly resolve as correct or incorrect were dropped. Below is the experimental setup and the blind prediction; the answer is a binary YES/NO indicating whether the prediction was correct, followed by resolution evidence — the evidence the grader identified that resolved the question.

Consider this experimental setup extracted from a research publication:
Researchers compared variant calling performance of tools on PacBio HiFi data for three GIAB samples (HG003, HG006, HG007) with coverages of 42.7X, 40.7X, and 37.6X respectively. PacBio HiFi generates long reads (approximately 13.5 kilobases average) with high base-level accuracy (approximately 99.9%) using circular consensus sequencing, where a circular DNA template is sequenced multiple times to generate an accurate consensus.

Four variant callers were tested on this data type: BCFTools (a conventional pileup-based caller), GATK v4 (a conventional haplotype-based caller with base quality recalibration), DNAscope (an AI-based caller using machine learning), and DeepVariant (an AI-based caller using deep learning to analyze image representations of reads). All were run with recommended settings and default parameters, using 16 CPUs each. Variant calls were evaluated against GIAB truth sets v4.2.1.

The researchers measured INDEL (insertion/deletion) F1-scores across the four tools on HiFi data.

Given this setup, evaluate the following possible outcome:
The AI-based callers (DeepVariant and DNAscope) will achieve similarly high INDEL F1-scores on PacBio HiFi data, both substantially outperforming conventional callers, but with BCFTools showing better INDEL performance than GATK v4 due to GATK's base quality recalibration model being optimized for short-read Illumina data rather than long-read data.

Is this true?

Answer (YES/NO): NO